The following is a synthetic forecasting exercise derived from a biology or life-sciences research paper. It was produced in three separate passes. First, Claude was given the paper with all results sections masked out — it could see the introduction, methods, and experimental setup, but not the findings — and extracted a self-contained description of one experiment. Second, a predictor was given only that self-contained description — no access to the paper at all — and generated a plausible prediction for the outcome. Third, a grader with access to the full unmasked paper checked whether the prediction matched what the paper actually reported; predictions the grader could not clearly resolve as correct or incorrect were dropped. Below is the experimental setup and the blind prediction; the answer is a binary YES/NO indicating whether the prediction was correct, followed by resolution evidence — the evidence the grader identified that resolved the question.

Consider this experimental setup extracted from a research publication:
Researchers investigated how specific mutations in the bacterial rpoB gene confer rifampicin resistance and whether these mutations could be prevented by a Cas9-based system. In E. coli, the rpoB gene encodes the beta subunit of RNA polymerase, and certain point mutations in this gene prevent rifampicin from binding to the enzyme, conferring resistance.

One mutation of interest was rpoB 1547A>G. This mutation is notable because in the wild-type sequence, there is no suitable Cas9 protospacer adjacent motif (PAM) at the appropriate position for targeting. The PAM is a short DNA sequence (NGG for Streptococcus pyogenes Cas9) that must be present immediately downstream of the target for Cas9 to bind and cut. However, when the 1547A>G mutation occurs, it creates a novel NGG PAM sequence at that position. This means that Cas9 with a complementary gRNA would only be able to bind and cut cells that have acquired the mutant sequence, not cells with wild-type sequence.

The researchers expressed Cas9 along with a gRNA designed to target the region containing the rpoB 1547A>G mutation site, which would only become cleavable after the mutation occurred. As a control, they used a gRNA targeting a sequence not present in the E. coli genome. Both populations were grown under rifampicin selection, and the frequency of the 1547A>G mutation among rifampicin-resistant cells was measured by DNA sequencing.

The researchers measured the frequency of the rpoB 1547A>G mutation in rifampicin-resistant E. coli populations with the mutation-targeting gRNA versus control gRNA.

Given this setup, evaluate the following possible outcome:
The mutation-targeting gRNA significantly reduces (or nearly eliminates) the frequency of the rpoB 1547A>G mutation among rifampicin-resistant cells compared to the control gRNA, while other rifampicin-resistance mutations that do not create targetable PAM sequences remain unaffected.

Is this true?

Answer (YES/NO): YES